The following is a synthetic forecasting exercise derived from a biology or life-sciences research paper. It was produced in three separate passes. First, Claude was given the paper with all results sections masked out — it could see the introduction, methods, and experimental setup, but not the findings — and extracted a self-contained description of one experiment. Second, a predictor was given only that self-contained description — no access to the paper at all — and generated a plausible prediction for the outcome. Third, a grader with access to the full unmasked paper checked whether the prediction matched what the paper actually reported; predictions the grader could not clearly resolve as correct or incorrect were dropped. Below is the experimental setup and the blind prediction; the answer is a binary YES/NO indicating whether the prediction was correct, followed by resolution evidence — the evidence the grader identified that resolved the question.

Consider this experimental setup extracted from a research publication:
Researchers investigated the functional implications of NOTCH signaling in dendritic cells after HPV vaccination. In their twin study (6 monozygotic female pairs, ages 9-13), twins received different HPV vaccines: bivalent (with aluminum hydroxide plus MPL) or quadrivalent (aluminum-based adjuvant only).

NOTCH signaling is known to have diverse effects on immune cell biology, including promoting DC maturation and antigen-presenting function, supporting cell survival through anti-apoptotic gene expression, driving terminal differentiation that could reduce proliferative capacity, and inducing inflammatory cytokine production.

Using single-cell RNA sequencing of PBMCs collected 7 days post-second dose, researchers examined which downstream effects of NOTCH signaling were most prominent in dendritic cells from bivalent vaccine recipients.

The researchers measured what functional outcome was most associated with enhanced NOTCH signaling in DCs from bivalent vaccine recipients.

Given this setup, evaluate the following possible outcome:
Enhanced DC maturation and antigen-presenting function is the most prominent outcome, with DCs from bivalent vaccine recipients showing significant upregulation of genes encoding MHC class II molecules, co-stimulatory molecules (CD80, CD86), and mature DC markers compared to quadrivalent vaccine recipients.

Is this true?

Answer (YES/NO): NO